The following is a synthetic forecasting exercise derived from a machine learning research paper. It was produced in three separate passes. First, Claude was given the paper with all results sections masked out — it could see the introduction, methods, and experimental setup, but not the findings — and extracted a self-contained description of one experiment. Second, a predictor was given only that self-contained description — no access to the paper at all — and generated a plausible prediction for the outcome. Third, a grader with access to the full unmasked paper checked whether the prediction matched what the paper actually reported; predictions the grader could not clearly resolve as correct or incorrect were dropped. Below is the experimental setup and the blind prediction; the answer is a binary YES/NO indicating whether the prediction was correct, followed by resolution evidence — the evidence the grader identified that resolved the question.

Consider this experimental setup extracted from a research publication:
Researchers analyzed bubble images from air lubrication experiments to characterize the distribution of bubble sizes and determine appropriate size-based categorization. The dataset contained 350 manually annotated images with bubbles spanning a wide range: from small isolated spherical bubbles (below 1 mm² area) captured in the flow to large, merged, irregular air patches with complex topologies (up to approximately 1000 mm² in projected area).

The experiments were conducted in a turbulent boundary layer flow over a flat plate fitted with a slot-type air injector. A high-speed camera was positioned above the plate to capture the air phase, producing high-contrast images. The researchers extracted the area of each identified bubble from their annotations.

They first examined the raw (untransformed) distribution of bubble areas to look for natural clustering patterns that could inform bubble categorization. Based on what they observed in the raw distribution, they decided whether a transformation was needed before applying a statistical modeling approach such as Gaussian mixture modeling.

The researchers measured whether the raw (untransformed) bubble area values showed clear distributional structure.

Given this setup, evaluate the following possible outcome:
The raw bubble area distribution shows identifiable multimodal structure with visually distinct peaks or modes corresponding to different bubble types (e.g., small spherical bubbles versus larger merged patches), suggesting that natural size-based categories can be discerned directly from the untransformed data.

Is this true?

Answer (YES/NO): NO